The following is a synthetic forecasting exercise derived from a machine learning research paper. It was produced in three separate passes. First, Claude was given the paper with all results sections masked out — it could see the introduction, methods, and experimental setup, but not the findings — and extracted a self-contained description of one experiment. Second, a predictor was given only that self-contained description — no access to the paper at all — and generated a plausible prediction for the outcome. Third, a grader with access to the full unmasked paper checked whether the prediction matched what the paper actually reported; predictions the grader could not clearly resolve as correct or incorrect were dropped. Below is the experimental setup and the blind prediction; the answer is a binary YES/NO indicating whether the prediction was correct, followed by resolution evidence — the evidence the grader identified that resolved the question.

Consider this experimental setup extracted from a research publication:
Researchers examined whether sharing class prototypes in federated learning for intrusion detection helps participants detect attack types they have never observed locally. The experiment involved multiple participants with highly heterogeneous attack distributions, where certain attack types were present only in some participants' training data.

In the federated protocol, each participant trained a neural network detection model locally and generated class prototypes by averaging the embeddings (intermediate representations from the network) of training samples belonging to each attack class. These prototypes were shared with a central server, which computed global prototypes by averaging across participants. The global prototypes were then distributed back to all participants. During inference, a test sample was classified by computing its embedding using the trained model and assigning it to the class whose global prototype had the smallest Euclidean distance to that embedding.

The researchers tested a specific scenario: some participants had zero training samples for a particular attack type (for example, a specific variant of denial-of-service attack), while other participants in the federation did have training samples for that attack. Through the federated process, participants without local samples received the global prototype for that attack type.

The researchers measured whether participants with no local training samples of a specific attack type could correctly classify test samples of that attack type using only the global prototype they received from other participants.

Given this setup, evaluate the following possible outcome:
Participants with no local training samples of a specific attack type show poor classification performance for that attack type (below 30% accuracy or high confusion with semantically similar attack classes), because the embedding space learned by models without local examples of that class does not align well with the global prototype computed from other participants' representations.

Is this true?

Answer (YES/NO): NO